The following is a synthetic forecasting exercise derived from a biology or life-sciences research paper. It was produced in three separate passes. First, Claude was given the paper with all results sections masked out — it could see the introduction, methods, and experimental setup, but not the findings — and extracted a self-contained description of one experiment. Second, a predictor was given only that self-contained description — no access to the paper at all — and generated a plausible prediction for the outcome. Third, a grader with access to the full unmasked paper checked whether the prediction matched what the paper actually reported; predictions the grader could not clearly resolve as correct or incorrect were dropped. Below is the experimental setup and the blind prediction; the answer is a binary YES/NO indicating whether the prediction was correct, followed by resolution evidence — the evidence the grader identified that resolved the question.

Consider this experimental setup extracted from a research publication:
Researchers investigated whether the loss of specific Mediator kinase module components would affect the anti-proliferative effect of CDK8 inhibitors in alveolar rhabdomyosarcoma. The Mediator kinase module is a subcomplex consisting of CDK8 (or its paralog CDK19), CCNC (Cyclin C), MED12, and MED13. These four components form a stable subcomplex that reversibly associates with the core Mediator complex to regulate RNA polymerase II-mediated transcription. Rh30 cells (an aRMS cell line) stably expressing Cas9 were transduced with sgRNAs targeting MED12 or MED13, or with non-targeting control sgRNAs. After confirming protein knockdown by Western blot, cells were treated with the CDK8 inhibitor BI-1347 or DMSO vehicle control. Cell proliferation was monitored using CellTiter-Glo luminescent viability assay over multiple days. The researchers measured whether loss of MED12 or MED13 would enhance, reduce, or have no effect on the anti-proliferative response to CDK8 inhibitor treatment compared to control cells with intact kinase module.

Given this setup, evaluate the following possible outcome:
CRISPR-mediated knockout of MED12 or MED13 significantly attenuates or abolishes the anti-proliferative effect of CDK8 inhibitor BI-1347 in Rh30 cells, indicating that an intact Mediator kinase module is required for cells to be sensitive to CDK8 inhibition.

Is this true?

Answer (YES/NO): YES